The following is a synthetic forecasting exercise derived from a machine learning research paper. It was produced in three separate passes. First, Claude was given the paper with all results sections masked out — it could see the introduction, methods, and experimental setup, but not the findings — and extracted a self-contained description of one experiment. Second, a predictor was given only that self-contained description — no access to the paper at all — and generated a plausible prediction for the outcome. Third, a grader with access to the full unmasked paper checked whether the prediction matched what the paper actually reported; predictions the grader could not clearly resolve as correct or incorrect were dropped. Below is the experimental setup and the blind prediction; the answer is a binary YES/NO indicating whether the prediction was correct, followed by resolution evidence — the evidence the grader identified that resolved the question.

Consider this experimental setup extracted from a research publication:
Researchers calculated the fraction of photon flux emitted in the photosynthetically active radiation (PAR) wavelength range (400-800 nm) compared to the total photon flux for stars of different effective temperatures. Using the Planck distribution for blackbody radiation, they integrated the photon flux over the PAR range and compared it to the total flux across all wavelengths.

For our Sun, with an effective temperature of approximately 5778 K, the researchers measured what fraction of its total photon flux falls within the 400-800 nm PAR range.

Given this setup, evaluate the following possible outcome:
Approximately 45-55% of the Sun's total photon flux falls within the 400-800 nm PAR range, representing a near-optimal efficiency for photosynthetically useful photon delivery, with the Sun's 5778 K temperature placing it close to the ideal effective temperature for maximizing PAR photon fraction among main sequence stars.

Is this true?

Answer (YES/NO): NO